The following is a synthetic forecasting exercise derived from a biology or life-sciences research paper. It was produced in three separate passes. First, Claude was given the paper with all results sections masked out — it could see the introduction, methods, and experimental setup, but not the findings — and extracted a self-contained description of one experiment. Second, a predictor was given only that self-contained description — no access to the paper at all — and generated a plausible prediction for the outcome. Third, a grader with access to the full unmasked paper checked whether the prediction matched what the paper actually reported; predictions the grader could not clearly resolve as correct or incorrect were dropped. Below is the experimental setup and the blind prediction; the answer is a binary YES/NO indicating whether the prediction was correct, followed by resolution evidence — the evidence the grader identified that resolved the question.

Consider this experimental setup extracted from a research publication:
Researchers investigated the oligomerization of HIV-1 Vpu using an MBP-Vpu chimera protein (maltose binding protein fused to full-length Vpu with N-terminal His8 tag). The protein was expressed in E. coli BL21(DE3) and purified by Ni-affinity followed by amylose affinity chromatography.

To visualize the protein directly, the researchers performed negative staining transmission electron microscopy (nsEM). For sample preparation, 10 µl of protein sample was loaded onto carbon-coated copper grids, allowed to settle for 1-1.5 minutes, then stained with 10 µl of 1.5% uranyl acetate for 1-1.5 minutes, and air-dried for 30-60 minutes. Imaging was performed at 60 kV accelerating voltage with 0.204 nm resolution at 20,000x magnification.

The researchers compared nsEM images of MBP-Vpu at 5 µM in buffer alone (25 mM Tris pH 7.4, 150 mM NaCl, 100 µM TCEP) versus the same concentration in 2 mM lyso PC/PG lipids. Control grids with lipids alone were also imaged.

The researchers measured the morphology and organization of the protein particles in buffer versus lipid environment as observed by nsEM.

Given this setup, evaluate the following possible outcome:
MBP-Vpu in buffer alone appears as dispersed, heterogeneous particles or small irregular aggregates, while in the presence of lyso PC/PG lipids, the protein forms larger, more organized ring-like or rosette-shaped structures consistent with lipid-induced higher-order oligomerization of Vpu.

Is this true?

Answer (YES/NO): NO